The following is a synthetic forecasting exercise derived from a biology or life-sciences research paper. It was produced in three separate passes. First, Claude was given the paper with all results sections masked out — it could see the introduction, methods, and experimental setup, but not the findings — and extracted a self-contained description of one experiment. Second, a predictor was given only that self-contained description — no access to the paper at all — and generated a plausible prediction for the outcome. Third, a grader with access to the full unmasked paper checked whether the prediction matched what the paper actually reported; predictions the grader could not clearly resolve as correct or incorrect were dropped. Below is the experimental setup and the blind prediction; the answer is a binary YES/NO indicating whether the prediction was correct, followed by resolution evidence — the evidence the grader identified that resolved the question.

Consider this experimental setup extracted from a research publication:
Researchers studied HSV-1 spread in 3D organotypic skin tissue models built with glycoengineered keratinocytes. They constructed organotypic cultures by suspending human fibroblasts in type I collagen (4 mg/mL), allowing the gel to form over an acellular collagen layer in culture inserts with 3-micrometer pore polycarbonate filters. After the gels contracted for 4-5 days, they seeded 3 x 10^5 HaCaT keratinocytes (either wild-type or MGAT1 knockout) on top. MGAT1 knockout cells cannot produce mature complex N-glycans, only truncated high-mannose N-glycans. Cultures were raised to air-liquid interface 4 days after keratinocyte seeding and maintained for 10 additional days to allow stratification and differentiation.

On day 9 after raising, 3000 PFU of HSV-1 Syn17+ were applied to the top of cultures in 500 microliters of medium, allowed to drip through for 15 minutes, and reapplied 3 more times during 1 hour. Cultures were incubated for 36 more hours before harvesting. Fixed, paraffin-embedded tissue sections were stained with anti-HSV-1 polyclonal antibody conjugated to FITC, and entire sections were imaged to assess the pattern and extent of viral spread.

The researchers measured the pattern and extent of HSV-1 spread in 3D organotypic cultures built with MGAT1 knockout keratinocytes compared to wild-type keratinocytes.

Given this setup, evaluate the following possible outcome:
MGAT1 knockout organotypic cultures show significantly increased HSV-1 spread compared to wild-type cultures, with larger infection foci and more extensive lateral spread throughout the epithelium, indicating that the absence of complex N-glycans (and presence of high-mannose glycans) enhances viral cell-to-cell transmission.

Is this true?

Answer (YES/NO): NO